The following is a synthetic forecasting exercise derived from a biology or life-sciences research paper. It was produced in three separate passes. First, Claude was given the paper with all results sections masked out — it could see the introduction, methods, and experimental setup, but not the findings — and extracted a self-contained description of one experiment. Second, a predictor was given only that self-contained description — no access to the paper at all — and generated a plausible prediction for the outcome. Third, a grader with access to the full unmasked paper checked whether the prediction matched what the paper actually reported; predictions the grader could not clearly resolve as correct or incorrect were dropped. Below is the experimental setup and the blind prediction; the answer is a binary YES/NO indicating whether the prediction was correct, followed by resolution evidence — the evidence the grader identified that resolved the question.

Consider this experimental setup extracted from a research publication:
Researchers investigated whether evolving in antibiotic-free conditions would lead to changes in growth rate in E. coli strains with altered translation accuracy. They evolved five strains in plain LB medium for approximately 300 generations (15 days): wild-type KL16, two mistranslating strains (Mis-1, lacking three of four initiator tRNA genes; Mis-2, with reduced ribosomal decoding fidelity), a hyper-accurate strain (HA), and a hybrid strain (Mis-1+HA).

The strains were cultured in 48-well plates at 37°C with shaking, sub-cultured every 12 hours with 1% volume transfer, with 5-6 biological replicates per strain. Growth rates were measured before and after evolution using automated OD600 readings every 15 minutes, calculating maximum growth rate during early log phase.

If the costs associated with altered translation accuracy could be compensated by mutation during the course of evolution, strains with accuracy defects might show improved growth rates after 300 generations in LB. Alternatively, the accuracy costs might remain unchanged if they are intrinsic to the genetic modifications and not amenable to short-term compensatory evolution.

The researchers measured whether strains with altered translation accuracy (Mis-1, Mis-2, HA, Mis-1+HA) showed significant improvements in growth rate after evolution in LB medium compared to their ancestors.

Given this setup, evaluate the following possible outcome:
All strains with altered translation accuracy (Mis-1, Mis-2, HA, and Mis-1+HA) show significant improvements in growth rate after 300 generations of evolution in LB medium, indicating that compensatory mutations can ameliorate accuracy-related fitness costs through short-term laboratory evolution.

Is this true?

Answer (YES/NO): YES